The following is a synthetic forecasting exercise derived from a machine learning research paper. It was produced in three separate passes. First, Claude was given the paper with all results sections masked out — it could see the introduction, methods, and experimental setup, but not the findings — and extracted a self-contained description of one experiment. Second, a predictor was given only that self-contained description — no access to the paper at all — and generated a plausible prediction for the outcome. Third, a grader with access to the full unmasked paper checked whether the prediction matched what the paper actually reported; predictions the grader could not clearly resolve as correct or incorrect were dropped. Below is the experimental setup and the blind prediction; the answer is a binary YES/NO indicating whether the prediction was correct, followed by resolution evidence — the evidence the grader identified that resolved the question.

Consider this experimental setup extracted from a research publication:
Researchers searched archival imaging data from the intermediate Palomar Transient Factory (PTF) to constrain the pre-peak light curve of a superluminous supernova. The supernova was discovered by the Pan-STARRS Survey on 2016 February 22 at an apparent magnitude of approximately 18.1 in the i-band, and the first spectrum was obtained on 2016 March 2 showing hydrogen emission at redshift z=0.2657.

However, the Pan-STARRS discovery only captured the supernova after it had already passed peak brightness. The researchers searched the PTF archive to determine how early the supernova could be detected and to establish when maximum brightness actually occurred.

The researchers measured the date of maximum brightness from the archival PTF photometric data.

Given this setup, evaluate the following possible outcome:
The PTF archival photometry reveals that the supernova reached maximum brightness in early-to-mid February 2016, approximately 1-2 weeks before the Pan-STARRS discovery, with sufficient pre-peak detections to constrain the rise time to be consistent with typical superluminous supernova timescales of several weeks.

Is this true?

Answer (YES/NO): NO